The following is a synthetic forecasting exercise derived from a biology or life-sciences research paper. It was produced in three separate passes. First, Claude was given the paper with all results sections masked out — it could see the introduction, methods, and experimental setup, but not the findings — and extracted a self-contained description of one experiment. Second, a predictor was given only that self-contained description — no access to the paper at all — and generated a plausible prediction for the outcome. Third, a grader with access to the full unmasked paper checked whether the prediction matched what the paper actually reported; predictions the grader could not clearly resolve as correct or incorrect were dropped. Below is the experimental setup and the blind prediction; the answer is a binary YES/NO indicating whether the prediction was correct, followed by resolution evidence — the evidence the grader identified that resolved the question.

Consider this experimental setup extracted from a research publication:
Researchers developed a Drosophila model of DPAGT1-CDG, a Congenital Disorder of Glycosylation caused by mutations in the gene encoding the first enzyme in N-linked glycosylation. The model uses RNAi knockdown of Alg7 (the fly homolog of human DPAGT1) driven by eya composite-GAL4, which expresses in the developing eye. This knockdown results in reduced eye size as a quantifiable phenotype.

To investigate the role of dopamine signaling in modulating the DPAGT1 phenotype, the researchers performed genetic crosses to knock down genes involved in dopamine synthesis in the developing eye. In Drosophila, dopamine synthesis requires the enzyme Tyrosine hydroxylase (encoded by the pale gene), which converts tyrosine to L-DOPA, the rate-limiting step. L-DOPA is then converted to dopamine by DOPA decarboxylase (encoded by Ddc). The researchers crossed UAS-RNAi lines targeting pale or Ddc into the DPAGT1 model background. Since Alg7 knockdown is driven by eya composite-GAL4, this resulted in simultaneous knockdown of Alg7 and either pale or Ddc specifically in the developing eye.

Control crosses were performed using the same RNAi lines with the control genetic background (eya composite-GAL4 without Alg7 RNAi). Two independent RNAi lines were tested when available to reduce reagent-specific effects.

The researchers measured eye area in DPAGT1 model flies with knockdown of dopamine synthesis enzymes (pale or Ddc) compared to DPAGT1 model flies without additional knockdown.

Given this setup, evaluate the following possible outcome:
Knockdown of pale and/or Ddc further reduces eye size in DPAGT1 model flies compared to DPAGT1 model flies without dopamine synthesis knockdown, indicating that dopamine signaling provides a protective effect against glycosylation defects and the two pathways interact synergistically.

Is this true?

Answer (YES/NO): NO